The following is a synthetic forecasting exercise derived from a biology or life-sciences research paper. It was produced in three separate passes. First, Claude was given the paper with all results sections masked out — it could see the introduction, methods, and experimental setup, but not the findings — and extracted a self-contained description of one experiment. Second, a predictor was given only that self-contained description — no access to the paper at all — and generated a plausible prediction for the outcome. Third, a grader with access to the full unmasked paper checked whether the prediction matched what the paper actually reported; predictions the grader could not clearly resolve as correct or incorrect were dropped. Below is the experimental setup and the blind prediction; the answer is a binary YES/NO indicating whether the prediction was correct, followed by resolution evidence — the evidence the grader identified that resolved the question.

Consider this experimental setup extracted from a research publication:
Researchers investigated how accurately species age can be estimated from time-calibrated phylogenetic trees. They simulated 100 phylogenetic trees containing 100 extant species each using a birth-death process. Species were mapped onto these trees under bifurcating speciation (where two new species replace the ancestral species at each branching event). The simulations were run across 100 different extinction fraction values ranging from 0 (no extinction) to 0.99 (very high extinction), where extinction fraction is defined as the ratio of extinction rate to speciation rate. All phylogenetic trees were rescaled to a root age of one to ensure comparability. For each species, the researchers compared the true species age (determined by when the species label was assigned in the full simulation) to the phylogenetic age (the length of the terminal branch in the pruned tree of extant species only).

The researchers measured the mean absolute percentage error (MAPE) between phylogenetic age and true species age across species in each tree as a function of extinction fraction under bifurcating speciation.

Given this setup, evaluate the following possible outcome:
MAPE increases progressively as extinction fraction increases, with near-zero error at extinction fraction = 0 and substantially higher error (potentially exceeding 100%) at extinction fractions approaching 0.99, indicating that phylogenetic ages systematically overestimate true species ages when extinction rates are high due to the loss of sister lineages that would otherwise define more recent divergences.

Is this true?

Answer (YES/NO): YES